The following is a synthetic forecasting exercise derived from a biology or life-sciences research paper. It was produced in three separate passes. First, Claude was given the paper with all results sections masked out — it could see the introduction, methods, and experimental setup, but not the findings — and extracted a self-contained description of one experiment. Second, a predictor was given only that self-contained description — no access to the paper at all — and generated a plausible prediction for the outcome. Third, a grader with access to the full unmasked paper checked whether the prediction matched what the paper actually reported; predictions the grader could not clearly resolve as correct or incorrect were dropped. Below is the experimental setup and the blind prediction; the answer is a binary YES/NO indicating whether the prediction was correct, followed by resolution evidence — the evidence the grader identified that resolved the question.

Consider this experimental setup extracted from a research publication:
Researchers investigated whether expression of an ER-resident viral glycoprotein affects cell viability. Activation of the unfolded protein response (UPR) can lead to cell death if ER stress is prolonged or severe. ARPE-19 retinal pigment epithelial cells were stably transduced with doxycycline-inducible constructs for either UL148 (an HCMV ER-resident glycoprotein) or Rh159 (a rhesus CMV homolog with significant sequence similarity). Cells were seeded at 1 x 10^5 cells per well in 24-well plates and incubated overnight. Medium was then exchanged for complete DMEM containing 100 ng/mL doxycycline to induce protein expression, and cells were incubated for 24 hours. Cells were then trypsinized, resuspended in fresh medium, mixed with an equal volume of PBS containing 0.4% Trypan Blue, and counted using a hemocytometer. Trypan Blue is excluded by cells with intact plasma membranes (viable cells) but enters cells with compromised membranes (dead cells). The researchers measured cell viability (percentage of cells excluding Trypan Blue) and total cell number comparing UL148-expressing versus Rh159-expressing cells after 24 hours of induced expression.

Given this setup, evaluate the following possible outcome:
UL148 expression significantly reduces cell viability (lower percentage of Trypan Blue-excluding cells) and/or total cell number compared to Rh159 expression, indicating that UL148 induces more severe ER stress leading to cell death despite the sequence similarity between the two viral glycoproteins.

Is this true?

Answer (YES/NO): NO